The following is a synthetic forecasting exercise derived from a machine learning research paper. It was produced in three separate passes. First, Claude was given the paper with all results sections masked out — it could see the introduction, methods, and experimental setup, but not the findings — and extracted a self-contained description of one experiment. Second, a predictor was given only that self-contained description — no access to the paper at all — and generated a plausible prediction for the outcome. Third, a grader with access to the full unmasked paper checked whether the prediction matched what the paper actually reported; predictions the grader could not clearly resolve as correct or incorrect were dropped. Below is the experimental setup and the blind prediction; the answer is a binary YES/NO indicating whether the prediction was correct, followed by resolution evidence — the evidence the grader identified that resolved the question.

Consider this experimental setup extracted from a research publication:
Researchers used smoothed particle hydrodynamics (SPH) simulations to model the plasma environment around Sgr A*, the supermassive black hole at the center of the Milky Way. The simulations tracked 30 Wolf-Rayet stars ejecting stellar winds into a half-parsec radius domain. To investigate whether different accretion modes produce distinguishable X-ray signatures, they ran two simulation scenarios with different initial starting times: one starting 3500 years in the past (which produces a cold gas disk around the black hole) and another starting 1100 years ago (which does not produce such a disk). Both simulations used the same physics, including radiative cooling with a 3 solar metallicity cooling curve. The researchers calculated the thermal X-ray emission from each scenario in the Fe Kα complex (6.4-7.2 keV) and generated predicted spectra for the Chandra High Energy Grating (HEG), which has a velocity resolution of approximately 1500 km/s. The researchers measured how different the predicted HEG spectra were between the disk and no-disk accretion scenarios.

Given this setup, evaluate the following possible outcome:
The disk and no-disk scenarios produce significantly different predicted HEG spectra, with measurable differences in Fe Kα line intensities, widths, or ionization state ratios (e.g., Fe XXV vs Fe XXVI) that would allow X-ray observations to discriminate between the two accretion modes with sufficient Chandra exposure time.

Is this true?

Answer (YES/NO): NO